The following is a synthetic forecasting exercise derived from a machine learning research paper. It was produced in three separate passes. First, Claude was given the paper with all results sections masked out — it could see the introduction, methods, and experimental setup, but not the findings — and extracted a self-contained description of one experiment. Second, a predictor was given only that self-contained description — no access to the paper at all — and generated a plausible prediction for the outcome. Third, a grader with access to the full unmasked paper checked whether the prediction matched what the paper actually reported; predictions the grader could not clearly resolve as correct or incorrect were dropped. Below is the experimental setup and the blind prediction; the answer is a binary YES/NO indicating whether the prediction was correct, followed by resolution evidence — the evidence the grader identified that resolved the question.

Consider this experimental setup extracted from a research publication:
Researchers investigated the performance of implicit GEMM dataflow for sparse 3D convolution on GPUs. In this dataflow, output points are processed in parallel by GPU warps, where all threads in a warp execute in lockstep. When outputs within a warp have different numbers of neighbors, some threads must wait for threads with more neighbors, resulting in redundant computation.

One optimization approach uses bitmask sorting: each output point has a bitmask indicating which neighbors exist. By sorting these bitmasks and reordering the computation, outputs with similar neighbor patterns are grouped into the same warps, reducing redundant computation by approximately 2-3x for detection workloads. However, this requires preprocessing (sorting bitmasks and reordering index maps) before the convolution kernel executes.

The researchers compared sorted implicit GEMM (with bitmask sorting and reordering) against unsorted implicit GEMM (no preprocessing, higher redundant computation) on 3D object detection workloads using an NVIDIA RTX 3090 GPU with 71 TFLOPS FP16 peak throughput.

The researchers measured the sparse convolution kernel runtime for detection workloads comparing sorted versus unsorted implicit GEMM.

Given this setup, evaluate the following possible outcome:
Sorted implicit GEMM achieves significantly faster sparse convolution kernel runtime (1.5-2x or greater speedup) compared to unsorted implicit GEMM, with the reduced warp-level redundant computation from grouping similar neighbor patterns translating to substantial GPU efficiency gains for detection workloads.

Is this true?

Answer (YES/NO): NO